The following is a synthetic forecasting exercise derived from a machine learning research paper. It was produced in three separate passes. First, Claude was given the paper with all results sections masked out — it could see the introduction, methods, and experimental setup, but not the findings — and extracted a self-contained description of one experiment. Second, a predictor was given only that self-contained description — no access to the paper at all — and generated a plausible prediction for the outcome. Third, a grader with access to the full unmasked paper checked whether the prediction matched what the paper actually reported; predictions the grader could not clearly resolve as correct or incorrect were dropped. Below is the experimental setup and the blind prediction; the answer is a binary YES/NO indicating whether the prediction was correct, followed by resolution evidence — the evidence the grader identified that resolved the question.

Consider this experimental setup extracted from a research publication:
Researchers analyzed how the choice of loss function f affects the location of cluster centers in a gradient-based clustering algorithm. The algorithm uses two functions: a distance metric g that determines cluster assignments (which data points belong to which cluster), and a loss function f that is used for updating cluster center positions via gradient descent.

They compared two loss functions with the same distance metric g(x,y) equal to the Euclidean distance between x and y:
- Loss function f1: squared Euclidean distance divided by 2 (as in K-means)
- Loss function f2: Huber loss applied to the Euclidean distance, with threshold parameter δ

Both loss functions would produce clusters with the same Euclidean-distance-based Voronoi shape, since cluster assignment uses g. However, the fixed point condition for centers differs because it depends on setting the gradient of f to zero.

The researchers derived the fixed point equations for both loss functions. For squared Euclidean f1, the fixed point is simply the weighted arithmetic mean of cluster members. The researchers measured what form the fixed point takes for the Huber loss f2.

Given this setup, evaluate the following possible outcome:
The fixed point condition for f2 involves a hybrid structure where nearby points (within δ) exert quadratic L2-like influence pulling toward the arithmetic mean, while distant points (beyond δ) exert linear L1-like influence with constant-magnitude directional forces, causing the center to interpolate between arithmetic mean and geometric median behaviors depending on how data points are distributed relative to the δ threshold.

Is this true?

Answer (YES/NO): NO